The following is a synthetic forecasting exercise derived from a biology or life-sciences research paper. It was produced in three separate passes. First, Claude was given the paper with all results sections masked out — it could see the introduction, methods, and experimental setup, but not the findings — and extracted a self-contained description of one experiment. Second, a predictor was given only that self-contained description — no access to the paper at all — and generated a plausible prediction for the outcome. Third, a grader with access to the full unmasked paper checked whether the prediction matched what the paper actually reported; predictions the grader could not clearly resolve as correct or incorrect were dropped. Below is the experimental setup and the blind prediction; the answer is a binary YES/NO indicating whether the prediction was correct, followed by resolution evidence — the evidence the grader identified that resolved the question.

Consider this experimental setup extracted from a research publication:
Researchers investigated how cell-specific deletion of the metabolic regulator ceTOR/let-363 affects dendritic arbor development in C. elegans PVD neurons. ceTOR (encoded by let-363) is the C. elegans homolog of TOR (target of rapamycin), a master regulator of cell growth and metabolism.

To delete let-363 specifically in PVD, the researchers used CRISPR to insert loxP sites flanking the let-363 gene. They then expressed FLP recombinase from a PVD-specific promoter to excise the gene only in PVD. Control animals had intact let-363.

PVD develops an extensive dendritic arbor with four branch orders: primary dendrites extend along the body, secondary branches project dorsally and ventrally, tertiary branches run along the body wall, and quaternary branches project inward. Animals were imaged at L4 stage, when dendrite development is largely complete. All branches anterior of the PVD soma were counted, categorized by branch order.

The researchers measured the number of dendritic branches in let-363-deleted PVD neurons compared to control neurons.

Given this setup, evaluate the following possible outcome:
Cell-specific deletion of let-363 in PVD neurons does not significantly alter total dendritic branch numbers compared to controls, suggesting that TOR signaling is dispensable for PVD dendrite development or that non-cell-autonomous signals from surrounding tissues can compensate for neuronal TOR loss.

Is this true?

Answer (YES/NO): NO